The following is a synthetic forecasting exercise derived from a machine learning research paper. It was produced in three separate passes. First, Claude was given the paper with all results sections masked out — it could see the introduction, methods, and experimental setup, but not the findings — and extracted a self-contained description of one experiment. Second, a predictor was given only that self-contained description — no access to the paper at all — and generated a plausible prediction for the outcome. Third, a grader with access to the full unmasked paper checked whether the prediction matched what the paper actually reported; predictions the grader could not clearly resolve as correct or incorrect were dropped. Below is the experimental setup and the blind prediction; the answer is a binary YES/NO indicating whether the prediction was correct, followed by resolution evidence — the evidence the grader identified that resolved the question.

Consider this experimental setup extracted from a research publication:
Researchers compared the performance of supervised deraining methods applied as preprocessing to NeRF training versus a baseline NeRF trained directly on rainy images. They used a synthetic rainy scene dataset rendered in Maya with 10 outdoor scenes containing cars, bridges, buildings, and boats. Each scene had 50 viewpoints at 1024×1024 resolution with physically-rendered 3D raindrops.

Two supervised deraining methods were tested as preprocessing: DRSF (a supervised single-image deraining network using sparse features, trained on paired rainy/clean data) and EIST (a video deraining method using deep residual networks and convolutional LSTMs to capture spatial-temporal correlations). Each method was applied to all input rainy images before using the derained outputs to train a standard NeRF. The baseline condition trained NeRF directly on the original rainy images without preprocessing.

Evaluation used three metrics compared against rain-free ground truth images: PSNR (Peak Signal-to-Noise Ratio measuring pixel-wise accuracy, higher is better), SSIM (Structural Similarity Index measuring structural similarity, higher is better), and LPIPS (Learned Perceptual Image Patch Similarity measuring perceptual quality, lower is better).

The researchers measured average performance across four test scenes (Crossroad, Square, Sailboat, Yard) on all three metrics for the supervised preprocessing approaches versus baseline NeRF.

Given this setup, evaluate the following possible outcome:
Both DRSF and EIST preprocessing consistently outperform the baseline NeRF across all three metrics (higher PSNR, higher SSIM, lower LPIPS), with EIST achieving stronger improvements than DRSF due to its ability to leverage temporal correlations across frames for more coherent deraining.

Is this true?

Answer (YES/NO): NO